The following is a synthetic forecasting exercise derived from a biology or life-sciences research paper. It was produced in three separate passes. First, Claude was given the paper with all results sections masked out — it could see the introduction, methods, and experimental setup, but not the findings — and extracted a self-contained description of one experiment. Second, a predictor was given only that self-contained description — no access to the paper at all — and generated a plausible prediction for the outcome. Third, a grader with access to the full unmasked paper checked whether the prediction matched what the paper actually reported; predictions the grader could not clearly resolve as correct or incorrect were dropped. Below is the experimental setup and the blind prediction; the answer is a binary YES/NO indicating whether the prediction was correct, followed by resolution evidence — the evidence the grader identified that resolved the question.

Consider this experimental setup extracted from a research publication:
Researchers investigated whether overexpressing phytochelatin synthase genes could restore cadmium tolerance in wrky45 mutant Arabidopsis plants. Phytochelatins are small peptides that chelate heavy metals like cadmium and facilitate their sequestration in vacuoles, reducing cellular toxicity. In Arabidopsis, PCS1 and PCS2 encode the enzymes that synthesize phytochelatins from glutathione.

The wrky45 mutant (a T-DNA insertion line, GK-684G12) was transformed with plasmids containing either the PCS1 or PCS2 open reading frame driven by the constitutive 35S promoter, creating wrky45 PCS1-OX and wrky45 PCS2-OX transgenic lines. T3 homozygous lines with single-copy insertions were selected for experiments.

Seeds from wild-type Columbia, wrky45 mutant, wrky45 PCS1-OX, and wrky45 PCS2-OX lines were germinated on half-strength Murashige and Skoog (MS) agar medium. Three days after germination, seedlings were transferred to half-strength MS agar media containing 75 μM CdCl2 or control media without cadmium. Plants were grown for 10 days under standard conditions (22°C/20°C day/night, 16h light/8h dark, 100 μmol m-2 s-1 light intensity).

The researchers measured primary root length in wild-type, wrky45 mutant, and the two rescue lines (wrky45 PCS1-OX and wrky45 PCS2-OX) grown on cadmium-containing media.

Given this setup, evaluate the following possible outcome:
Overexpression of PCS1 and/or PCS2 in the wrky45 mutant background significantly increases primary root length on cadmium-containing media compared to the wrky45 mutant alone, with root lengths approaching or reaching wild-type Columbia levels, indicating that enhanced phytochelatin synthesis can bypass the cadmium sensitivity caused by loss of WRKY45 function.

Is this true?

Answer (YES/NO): YES